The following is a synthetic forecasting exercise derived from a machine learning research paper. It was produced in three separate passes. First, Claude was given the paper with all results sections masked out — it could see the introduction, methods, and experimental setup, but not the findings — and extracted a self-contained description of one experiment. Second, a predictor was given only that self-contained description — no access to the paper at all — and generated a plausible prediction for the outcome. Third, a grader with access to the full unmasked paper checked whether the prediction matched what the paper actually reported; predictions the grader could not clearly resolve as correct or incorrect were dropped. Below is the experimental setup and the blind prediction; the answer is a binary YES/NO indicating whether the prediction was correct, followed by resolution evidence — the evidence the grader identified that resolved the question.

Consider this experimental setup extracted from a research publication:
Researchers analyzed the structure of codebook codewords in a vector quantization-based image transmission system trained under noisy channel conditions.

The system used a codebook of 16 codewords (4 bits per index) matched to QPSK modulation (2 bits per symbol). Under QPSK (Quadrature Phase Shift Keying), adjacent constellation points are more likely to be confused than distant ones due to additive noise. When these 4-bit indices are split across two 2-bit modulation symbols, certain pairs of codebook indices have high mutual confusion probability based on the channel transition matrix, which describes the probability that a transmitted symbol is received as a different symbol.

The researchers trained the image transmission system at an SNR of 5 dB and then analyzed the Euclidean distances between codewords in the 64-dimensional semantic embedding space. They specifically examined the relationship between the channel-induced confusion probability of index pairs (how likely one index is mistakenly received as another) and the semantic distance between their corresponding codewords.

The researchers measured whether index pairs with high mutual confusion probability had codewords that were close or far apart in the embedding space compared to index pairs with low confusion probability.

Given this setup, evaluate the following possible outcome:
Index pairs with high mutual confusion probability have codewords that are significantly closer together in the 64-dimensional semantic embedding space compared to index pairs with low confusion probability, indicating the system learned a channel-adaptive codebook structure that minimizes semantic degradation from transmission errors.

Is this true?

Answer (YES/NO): YES